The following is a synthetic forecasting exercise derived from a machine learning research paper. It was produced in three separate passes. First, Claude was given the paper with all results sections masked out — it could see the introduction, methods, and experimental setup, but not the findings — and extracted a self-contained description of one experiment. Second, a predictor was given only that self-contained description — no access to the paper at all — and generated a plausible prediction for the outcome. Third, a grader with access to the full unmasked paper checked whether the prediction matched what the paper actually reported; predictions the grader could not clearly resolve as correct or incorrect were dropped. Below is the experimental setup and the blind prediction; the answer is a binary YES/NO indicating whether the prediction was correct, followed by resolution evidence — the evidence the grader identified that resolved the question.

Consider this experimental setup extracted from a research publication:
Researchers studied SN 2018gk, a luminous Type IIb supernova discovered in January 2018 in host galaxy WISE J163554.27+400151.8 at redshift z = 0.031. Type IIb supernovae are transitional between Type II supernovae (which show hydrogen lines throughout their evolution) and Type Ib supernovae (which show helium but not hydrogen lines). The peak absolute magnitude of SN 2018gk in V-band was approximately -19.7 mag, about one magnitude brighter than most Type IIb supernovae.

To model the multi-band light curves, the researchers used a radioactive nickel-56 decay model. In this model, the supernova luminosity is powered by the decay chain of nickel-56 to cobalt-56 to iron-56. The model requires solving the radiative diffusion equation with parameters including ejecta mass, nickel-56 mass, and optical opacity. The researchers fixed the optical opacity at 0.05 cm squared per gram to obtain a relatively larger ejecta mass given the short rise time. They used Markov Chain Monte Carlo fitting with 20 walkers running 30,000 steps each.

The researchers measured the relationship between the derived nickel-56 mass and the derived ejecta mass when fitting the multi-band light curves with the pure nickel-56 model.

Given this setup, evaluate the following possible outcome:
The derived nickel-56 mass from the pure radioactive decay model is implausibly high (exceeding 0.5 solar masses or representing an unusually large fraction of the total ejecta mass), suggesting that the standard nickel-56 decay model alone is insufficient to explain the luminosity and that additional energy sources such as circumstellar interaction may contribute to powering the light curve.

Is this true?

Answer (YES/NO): YES